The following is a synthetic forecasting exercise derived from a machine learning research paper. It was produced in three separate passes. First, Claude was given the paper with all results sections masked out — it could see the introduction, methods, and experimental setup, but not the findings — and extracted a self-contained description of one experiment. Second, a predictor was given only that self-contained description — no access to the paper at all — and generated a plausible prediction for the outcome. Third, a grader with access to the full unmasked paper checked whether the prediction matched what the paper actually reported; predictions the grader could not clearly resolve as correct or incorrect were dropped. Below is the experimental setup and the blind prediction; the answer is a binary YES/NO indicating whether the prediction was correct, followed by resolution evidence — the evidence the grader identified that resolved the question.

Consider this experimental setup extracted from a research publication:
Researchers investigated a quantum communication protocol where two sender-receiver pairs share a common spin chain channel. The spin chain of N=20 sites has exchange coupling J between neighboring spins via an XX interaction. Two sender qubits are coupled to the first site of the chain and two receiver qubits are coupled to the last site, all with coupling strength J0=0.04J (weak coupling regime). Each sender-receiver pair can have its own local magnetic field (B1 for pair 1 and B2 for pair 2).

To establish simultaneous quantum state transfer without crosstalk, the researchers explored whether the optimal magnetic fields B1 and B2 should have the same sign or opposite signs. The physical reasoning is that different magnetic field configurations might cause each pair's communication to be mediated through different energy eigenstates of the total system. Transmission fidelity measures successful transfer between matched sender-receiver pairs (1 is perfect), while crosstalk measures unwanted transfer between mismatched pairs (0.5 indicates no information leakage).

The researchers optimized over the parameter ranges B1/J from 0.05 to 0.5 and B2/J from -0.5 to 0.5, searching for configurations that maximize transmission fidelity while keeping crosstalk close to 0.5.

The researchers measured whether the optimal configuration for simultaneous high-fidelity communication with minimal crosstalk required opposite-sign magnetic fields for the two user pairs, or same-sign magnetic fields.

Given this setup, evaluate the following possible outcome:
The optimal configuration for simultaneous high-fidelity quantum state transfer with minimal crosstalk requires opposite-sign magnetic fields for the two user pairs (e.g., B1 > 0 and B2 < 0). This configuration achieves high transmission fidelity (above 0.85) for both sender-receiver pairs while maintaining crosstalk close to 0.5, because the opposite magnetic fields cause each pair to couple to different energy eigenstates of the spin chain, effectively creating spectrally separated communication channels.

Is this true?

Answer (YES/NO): YES